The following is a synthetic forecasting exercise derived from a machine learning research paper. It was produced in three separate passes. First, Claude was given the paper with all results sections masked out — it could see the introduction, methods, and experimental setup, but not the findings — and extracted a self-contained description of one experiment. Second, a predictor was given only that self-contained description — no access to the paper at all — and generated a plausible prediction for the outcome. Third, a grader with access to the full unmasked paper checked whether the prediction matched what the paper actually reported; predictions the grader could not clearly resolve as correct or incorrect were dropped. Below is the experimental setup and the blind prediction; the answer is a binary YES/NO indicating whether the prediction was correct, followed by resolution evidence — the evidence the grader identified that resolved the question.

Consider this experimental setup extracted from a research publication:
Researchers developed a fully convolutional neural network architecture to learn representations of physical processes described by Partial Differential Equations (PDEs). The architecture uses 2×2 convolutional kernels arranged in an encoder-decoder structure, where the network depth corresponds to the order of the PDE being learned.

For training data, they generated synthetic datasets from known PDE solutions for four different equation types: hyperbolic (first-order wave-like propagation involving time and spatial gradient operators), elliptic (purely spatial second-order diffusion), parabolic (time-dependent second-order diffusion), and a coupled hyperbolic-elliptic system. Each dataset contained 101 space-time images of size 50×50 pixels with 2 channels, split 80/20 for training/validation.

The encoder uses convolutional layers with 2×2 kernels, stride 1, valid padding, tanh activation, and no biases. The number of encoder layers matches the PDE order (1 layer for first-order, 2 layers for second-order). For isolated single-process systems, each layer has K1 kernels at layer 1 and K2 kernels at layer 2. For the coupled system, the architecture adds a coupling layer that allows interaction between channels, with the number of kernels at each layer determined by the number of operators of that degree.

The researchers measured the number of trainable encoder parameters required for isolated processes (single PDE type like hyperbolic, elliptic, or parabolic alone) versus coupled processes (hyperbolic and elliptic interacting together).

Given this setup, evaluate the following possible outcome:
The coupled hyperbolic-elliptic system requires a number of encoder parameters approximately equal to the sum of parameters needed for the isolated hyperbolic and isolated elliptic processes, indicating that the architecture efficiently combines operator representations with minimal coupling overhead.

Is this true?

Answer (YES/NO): NO